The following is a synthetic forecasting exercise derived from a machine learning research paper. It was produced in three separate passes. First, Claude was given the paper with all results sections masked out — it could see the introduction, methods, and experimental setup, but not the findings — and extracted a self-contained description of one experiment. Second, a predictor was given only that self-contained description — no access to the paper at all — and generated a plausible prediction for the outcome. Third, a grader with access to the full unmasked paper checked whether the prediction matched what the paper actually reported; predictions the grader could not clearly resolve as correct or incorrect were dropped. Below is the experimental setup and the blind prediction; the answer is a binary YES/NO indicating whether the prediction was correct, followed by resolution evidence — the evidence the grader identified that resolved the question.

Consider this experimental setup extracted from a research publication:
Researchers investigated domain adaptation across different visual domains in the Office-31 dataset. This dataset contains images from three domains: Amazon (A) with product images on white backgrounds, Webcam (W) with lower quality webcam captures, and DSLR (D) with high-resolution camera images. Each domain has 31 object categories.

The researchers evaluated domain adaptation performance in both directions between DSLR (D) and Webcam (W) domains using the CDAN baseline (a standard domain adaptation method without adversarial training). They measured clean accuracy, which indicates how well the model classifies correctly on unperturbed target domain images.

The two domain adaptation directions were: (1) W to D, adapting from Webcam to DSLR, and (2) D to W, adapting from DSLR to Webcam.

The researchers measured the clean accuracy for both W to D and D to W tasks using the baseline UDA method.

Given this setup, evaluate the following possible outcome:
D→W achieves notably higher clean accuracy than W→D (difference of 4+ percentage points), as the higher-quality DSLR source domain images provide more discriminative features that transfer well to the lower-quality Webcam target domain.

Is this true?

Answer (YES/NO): NO